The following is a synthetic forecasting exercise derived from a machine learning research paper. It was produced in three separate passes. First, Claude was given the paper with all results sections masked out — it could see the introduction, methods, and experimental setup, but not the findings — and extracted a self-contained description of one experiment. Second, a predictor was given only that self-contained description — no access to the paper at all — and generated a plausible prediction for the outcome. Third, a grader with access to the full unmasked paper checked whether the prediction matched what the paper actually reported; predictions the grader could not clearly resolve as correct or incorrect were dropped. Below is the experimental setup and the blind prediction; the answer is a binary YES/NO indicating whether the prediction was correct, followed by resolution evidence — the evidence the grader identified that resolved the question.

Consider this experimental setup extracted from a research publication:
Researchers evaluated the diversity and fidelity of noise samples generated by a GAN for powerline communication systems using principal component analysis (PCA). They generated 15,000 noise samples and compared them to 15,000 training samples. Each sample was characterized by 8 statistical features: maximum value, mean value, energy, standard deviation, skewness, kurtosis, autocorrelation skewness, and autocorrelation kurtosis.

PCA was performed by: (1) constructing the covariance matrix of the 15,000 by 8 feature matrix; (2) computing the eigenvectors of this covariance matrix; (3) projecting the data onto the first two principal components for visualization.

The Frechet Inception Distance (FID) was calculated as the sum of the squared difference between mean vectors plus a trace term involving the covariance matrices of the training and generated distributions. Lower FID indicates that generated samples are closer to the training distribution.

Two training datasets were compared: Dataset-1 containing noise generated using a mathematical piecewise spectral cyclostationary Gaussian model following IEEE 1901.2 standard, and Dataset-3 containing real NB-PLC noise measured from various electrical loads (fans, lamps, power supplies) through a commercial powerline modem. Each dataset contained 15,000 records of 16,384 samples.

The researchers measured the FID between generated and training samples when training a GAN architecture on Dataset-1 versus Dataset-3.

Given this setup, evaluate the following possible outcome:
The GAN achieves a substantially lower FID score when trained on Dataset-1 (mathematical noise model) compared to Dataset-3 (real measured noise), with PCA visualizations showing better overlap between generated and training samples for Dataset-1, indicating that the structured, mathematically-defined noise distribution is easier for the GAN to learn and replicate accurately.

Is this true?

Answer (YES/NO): NO